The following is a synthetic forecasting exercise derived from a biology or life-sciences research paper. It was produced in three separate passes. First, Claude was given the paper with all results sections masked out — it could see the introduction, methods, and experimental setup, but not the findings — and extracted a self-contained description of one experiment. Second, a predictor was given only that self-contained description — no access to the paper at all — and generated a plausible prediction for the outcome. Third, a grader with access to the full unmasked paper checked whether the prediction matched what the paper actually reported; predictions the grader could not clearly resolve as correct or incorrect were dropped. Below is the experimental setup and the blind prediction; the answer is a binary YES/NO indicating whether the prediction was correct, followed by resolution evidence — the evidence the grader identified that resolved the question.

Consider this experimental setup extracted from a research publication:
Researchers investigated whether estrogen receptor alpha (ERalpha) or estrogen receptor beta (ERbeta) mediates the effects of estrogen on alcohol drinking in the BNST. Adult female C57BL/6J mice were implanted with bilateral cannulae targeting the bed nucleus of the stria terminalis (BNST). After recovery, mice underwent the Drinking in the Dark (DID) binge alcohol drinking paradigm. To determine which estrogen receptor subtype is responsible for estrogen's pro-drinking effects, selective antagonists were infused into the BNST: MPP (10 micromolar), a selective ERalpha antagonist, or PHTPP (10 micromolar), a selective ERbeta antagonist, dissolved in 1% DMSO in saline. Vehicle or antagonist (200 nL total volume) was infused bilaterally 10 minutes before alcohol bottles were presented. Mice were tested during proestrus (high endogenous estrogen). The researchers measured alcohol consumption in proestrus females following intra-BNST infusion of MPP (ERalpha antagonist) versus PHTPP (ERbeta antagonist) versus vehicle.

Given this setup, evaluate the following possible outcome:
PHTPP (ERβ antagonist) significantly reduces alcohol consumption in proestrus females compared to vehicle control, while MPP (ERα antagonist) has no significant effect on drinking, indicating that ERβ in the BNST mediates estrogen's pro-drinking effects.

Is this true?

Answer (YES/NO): NO